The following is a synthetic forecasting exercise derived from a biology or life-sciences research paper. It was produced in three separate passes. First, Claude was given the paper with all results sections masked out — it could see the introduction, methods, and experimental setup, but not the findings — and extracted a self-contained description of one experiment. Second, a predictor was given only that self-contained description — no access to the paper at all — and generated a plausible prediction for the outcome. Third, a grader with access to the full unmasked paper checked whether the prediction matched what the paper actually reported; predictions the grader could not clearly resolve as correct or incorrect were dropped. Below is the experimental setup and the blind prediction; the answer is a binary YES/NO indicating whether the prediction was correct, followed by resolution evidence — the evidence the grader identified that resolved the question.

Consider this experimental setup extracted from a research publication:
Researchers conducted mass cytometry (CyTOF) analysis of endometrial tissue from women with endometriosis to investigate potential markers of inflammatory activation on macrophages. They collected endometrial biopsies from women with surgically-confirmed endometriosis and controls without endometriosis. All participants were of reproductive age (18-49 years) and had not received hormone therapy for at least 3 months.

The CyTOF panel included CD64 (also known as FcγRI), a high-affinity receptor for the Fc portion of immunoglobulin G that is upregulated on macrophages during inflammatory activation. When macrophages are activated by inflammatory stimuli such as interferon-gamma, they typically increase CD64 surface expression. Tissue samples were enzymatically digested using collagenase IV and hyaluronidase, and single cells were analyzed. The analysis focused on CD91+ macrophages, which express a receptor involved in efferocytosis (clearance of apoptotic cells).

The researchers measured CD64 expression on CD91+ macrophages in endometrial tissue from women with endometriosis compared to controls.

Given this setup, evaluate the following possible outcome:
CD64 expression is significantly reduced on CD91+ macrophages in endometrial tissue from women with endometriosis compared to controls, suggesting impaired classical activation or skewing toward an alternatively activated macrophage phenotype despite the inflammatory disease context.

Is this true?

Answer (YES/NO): NO